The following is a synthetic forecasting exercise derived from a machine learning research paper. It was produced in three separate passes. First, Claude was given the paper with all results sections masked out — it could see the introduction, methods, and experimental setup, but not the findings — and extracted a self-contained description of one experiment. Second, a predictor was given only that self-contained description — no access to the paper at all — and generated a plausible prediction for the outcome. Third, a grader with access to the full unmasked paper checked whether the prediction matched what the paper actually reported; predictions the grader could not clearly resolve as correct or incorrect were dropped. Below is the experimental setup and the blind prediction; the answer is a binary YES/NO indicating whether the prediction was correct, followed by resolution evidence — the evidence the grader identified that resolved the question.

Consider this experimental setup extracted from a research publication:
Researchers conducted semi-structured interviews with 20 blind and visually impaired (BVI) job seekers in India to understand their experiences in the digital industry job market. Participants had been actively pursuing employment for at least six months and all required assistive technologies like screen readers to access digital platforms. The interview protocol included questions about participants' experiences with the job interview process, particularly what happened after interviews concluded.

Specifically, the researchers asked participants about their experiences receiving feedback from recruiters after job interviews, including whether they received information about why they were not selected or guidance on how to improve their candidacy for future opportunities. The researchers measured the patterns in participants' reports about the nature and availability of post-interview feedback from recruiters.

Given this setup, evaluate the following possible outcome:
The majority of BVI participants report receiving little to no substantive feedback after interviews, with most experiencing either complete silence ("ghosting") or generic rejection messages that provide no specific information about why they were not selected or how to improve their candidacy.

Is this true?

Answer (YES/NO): YES